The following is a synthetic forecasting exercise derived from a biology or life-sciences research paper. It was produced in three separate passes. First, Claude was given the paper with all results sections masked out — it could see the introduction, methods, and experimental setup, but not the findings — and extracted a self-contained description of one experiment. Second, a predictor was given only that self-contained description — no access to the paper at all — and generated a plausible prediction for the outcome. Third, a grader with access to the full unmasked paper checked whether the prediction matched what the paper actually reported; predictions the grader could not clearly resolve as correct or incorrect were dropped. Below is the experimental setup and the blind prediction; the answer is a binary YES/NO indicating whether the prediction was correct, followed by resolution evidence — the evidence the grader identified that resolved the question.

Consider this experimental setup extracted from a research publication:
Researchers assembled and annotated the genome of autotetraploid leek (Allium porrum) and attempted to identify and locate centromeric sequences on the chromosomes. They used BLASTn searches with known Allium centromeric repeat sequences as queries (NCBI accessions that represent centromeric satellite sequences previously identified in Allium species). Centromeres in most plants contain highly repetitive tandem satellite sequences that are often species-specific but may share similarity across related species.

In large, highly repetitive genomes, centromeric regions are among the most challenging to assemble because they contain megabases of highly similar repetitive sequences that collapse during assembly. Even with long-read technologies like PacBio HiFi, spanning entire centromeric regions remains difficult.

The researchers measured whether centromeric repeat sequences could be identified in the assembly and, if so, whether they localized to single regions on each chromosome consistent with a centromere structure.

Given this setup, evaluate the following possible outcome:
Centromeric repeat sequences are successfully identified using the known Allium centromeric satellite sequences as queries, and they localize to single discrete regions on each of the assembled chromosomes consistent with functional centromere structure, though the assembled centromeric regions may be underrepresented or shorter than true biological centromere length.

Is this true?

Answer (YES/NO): NO